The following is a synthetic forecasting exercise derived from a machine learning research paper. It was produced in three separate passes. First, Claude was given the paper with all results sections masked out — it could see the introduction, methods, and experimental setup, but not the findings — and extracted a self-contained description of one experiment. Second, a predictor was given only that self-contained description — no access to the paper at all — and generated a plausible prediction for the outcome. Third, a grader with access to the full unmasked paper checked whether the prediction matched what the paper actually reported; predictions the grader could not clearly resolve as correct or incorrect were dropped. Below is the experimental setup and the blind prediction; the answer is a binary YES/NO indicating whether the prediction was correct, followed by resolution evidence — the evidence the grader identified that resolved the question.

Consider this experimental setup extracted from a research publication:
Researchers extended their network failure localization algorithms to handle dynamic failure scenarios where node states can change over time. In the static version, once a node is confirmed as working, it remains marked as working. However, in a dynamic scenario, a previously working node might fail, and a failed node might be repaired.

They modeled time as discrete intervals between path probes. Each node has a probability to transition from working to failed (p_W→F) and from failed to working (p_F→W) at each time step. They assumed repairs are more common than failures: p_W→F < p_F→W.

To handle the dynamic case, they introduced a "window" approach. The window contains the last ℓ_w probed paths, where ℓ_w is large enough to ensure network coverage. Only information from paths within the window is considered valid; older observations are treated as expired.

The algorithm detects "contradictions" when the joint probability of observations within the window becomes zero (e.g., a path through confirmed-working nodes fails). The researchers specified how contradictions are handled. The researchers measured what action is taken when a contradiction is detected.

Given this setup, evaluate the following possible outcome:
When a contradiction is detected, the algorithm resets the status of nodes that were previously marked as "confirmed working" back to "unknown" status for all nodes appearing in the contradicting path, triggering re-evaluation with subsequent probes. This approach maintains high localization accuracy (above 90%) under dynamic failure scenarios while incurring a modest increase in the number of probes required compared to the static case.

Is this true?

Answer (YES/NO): NO